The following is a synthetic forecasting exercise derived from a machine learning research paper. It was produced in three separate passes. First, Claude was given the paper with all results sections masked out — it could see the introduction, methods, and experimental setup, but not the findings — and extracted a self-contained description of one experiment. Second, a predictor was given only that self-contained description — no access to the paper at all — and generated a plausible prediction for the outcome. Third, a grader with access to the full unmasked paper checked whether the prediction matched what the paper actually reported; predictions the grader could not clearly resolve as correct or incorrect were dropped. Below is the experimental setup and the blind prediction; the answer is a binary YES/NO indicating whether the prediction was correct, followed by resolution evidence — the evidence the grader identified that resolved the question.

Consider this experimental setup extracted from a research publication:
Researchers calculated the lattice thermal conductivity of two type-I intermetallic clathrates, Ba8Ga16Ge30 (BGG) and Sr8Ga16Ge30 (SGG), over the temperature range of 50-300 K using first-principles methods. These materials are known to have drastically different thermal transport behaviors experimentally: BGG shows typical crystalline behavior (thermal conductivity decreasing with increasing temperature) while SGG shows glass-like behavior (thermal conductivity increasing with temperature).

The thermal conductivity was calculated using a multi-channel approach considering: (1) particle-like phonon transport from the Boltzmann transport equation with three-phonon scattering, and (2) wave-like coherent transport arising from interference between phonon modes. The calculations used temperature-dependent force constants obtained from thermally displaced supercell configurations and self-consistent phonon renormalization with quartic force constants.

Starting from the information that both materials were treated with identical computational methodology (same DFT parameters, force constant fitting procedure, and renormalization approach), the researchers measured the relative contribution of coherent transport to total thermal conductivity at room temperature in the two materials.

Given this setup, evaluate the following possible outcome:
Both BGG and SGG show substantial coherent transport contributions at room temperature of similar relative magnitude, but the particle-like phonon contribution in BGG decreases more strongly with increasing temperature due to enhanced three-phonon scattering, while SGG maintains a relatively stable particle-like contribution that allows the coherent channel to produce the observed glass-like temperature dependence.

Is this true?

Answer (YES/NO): NO